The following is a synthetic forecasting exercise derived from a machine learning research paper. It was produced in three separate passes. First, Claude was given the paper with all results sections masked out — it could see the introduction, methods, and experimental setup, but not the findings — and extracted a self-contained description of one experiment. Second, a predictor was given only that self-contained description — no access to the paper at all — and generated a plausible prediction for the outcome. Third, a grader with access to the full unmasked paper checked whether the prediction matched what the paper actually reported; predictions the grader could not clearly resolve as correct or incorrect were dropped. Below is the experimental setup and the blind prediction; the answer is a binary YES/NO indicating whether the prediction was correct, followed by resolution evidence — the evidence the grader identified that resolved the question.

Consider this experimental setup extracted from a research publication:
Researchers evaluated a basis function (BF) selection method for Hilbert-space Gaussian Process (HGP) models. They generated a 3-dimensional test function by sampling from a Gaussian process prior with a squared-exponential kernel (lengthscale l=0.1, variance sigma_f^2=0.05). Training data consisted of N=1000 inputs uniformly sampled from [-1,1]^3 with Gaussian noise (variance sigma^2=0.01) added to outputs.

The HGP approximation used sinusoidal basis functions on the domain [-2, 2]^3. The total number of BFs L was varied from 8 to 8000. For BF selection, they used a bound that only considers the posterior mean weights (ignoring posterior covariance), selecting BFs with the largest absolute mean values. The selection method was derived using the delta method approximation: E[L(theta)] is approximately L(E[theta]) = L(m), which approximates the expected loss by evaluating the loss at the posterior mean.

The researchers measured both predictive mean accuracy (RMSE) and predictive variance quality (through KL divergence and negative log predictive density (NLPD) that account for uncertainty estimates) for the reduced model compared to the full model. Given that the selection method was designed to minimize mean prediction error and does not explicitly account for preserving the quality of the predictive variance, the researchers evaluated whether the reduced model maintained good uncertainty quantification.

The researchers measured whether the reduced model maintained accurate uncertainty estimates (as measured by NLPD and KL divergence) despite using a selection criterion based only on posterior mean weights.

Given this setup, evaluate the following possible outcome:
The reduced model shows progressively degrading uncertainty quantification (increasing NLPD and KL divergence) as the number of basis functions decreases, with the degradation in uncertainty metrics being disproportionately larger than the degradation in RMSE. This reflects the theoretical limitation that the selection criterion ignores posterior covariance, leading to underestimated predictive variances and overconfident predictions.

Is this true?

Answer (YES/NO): NO